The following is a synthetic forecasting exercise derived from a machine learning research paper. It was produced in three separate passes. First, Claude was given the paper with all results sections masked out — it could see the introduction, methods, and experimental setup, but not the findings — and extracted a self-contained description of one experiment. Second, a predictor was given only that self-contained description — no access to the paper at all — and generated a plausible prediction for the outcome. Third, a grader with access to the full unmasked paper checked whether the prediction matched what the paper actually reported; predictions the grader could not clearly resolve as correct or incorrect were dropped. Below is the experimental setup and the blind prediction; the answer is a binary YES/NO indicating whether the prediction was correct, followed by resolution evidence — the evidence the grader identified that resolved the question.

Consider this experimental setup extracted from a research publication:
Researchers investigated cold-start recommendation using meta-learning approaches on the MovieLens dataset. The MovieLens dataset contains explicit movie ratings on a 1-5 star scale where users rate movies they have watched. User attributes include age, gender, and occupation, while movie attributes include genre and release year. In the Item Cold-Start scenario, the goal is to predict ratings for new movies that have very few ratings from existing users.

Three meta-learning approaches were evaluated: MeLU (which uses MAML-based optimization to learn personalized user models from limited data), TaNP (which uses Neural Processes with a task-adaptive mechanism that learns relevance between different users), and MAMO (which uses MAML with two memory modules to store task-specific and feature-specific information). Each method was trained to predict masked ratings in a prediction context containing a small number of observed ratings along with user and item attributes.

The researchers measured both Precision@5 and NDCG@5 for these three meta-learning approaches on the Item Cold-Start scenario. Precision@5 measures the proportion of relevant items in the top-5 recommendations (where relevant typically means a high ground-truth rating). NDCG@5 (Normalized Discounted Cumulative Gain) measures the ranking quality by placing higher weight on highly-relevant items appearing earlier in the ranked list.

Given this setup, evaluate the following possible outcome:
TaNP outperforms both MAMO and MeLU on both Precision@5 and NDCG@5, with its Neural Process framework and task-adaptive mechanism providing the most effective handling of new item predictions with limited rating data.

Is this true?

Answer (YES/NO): NO